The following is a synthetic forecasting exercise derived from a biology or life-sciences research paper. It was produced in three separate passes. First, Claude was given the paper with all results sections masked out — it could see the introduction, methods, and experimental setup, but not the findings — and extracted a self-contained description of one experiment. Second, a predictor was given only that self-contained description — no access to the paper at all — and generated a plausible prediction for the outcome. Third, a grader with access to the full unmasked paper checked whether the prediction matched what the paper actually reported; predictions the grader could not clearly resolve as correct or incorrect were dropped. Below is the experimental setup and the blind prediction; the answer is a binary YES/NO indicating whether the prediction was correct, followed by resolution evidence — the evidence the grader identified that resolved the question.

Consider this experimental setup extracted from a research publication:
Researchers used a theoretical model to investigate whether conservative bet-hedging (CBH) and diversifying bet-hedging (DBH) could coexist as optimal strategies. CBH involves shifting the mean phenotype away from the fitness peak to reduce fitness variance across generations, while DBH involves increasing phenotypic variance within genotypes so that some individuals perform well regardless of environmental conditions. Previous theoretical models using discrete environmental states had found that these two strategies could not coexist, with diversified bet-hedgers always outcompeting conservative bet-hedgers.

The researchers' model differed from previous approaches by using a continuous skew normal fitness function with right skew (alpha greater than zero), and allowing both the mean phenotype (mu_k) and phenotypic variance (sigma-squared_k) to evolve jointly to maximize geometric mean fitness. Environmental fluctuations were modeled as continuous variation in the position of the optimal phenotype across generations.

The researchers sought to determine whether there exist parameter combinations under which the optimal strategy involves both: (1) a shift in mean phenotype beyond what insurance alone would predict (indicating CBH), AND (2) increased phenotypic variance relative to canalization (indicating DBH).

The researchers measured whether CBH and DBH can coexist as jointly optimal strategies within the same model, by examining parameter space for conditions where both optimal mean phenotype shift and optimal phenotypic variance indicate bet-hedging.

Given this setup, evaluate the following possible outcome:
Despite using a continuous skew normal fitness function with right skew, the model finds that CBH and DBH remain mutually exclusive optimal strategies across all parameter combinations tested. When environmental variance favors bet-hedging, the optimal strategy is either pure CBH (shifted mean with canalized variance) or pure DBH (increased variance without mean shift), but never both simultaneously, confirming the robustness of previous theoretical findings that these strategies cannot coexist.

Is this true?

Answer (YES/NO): NO